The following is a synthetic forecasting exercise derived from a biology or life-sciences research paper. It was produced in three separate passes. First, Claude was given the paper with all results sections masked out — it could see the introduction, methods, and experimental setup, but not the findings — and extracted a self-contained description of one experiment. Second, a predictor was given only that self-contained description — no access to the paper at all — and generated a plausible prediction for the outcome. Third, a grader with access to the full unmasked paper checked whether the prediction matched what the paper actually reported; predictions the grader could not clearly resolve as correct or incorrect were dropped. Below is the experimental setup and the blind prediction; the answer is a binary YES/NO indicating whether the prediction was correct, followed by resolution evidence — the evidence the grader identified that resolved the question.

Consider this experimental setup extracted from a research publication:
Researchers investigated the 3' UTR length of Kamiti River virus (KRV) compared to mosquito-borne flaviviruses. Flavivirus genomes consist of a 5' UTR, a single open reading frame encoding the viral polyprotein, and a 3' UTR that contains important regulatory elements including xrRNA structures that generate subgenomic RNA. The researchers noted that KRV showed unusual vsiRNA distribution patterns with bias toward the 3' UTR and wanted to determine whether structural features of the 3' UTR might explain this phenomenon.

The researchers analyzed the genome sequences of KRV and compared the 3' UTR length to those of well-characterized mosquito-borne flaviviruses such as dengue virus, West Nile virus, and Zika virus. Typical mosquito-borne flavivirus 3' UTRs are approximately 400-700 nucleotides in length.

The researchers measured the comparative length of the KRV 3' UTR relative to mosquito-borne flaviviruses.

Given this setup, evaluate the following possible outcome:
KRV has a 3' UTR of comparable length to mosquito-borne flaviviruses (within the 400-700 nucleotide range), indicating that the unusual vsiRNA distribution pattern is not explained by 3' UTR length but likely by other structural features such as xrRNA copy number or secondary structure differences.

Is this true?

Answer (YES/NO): NO